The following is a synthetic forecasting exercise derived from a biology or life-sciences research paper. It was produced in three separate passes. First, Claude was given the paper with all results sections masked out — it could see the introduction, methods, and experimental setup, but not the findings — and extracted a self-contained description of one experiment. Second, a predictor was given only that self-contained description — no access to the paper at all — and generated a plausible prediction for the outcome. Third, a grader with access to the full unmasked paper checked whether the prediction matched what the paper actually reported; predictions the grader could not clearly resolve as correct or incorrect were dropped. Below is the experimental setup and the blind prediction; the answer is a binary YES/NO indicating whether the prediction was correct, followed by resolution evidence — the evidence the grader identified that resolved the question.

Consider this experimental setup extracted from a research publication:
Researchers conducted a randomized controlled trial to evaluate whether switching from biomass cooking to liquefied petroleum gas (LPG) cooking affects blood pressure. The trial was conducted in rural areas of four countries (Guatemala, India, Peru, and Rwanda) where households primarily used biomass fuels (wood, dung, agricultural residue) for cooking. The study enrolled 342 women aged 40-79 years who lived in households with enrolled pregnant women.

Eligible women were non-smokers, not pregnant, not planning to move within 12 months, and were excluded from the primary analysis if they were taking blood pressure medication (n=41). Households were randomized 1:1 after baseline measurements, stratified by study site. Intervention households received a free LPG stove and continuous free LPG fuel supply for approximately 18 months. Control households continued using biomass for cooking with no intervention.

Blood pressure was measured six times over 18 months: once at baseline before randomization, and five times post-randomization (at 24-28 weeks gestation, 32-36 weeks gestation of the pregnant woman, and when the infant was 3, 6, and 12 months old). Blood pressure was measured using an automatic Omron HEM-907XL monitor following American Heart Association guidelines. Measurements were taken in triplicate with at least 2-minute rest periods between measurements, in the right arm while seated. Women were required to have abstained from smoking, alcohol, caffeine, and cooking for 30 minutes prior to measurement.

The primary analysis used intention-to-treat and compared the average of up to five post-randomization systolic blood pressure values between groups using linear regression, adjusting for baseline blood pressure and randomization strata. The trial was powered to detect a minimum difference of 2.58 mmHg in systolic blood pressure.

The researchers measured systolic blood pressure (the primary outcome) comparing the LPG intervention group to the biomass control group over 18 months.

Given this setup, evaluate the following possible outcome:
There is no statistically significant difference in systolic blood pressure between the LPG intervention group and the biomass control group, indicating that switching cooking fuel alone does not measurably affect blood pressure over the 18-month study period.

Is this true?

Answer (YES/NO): YES